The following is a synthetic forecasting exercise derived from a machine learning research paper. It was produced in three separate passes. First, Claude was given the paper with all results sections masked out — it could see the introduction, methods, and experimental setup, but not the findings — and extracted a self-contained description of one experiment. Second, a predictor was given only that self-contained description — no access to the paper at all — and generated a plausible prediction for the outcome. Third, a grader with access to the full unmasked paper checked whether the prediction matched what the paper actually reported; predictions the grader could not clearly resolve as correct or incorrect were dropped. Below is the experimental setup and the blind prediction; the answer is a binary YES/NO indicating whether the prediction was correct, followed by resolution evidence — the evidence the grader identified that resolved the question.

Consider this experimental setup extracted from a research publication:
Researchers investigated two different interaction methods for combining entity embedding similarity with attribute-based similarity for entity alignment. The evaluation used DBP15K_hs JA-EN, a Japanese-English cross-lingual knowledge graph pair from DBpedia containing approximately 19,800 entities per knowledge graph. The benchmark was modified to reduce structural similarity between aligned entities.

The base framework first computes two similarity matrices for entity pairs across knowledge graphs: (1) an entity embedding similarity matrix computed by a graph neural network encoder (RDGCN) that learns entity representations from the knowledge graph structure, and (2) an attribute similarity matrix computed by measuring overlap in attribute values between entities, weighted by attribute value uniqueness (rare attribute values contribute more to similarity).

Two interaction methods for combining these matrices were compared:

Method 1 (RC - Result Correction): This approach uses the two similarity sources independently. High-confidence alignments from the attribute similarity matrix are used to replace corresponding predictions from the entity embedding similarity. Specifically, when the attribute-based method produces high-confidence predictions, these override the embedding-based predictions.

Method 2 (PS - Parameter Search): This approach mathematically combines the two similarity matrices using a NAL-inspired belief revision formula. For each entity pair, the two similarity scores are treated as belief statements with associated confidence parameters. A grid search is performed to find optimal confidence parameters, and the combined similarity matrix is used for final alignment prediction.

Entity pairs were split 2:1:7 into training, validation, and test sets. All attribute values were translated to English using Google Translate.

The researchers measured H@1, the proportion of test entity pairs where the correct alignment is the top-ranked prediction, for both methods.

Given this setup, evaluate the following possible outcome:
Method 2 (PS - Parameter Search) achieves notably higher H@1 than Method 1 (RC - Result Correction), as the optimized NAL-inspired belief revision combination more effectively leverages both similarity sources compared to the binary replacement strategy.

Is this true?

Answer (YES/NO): YES